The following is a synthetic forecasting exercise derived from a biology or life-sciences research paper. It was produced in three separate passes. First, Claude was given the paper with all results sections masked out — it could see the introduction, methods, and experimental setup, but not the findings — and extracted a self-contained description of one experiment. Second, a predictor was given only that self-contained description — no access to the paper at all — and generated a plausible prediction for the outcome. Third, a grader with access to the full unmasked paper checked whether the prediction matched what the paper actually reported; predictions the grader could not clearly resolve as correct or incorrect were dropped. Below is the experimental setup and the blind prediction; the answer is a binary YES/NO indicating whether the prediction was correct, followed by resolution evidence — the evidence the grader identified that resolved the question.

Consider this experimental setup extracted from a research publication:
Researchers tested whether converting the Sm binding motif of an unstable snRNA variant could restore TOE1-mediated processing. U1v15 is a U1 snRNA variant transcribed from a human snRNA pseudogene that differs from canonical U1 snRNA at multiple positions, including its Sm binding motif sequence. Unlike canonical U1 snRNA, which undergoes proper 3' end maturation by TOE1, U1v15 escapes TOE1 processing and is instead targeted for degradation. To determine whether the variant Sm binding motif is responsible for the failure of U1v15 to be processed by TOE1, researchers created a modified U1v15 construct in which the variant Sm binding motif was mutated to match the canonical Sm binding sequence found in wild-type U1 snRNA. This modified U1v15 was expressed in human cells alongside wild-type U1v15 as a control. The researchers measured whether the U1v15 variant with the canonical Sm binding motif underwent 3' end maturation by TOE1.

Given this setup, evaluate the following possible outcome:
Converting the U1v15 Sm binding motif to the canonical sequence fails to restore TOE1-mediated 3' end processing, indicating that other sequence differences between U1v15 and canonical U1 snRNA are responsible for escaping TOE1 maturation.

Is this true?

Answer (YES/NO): NO